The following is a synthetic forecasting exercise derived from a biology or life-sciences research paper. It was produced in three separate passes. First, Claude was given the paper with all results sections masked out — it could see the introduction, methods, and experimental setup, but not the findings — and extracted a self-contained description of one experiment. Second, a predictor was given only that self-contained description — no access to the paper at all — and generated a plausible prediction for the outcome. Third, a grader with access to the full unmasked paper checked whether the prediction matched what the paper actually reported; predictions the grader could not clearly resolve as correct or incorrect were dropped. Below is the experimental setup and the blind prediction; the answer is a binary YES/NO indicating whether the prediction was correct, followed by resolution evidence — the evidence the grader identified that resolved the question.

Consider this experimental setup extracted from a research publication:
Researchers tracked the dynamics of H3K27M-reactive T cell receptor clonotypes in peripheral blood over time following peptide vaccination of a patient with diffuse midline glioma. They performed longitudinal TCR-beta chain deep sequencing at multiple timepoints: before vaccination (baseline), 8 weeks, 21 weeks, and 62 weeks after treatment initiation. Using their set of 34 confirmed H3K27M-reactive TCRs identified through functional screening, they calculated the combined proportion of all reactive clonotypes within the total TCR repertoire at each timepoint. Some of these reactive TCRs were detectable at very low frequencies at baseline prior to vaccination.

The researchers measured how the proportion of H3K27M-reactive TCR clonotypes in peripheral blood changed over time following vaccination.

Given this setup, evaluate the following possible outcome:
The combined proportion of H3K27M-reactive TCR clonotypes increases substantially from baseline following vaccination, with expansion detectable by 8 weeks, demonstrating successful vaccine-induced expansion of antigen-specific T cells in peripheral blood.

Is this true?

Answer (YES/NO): YES